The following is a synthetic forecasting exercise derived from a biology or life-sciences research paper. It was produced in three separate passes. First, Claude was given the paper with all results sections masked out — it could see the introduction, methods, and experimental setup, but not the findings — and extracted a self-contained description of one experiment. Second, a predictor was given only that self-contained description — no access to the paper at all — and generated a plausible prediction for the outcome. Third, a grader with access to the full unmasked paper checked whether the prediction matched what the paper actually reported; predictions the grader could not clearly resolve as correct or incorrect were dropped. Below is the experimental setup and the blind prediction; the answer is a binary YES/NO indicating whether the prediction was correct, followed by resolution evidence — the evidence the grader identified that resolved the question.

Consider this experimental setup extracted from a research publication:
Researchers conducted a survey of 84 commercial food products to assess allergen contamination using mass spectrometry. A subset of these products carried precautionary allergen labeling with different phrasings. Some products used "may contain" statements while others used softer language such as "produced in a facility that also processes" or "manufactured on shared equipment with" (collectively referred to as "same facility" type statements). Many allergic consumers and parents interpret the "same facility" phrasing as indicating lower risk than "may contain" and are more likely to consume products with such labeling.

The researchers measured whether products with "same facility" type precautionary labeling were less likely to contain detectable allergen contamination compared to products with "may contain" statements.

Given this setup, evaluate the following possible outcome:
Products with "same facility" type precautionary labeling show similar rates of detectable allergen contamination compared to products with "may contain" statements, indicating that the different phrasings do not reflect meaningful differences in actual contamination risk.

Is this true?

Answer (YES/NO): YES